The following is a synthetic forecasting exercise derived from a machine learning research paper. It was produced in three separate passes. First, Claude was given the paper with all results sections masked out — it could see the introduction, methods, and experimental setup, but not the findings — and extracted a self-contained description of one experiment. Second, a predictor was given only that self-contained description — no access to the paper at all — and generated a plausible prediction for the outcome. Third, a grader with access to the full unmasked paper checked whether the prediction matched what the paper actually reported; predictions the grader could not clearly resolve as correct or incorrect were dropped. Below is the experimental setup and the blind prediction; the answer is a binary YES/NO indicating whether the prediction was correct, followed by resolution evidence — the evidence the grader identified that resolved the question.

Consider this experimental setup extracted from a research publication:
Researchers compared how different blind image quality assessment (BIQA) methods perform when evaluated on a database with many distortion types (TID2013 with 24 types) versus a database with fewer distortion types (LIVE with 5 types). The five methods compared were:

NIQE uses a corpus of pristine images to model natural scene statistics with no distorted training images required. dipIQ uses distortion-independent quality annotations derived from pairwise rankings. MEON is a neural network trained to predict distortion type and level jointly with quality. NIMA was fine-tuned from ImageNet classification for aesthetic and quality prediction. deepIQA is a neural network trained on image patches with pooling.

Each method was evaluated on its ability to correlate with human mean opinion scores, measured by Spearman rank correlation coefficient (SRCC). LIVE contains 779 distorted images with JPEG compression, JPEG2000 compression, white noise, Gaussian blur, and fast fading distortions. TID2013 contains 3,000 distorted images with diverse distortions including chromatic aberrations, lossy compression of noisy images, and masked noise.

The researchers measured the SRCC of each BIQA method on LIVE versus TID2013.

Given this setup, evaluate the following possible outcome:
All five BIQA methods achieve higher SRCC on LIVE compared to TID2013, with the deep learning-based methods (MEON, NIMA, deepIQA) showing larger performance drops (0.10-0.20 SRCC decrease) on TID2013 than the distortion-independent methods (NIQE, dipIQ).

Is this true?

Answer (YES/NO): NO